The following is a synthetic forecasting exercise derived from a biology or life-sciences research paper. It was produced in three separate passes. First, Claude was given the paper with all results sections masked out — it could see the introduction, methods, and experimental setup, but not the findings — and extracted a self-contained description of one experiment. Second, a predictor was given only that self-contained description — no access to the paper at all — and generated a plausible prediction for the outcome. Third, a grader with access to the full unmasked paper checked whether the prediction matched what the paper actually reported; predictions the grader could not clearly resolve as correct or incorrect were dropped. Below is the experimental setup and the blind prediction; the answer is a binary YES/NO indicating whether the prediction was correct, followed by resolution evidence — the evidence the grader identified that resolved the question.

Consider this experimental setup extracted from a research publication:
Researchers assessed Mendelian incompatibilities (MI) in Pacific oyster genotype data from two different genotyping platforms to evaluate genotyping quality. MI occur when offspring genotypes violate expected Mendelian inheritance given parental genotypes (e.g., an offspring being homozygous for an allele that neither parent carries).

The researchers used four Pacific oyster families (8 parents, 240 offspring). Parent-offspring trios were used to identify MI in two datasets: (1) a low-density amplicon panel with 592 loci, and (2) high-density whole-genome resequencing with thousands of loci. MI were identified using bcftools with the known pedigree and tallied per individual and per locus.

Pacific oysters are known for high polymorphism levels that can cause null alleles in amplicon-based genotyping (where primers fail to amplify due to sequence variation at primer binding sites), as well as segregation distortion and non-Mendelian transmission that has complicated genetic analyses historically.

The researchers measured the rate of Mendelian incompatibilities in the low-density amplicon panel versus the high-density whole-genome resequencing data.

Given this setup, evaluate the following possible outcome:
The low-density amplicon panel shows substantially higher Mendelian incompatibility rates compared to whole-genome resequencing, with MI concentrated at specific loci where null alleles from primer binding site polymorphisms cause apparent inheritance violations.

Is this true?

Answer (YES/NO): YES